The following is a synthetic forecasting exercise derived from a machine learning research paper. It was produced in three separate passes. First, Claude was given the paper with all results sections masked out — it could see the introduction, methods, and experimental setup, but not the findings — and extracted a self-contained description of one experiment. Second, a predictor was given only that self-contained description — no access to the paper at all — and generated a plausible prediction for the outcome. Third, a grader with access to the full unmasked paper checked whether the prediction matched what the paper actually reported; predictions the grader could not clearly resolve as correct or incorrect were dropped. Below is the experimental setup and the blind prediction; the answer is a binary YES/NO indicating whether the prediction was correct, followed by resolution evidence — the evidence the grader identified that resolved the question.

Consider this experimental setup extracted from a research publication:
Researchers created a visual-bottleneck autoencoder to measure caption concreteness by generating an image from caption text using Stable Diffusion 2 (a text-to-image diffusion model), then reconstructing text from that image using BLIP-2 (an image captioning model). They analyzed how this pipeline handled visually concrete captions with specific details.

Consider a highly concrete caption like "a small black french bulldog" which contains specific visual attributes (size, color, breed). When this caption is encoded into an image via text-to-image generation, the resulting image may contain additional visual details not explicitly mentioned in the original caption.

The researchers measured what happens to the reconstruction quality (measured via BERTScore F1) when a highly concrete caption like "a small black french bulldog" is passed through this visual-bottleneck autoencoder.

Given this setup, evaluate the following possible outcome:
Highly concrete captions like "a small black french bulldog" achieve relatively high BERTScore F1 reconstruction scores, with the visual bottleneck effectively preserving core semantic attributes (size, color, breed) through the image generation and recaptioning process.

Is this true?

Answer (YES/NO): NO